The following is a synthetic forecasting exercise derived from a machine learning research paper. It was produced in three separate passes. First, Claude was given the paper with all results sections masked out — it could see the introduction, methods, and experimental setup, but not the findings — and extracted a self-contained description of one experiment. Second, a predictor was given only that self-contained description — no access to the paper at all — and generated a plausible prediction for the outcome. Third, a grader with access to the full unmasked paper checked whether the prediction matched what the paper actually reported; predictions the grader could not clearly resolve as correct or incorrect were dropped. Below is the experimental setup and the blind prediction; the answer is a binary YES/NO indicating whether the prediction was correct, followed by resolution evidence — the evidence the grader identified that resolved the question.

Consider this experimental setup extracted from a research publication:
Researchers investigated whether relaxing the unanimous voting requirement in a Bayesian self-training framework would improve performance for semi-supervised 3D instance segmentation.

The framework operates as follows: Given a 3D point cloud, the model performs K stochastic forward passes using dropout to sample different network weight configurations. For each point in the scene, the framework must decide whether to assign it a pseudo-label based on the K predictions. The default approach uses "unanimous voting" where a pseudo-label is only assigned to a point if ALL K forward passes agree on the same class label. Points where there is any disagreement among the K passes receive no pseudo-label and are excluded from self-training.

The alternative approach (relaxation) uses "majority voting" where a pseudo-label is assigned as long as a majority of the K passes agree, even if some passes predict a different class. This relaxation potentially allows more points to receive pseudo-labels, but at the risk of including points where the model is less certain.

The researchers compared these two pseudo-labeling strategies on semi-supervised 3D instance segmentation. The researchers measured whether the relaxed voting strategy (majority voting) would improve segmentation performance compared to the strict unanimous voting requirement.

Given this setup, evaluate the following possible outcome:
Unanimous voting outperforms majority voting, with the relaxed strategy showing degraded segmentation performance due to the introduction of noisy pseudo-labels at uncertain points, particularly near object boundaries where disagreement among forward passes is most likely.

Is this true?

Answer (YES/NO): YES